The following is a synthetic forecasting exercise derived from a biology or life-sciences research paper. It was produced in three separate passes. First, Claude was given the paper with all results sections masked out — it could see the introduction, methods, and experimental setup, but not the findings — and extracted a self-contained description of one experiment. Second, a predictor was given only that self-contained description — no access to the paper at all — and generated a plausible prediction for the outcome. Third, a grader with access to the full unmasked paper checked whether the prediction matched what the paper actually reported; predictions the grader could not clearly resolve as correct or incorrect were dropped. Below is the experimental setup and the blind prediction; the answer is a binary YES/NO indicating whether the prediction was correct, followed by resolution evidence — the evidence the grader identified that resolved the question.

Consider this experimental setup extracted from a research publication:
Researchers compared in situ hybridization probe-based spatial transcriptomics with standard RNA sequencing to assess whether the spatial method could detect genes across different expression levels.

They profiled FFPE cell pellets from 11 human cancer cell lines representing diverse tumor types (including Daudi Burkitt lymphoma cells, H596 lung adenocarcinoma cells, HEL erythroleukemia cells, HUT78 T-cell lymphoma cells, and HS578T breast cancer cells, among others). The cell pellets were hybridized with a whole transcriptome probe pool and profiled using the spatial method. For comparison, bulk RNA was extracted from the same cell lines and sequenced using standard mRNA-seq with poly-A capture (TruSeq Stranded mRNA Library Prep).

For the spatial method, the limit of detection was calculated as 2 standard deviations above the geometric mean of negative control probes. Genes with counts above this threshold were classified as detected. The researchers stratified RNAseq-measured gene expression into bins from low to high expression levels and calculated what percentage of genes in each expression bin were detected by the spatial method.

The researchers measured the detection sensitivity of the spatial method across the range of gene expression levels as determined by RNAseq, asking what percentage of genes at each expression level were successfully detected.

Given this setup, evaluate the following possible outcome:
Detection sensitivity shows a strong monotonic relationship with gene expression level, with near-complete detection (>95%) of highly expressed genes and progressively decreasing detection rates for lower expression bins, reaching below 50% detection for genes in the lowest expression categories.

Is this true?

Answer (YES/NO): NO